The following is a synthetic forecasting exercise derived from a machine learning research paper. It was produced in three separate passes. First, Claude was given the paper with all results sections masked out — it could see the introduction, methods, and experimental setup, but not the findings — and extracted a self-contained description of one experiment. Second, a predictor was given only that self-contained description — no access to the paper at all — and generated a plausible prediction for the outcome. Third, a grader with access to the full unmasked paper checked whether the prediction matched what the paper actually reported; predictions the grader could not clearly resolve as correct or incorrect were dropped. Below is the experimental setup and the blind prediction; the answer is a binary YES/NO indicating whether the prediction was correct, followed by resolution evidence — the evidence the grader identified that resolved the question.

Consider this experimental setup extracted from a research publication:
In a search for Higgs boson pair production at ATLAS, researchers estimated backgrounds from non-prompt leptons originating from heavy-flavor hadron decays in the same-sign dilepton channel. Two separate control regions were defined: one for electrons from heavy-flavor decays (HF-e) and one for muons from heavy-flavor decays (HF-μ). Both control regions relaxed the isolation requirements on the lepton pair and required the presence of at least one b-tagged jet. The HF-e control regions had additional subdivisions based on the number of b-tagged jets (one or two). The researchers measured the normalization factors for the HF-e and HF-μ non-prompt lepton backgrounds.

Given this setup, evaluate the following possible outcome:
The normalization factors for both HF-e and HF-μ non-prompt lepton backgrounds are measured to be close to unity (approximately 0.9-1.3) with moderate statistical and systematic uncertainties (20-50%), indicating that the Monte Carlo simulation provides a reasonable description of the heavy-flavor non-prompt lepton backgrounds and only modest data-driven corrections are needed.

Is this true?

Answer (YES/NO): NO